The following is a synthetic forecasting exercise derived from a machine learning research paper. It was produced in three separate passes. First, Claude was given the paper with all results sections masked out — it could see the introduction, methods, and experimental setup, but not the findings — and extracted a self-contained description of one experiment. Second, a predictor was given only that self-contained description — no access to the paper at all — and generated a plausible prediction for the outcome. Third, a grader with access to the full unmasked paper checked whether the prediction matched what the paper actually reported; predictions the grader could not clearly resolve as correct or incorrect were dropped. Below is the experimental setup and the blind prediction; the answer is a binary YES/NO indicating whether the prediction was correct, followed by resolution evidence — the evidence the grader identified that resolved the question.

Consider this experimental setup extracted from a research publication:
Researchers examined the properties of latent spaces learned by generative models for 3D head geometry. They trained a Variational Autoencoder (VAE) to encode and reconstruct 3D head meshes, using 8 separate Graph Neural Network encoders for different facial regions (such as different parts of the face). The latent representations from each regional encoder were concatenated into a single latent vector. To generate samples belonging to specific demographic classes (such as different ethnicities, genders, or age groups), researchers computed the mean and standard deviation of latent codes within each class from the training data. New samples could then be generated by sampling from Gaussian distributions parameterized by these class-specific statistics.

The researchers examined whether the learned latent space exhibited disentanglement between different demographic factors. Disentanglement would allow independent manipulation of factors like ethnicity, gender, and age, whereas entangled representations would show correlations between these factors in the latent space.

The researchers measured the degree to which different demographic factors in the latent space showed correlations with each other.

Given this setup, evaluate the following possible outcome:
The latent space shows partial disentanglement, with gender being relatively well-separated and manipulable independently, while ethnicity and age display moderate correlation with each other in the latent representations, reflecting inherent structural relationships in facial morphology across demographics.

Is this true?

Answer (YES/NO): NO